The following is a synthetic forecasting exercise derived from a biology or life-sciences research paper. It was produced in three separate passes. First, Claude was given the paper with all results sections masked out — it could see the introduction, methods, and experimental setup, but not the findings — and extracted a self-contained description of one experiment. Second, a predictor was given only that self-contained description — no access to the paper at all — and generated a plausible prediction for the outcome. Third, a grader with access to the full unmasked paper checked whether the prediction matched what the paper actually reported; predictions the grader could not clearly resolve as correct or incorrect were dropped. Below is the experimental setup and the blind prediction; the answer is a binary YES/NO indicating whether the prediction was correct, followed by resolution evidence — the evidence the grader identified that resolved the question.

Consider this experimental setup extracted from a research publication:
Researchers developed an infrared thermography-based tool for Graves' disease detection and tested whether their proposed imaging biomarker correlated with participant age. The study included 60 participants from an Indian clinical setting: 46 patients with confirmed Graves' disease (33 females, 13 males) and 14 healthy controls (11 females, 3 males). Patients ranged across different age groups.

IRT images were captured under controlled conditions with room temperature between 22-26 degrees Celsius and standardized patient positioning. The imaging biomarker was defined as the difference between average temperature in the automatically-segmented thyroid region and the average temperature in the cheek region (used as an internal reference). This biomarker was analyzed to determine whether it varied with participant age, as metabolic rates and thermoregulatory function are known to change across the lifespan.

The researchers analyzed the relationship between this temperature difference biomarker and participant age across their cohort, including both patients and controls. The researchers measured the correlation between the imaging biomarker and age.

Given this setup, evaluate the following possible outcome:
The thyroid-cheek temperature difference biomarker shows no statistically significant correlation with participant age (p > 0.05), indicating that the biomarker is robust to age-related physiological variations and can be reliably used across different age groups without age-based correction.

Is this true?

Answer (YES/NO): NO